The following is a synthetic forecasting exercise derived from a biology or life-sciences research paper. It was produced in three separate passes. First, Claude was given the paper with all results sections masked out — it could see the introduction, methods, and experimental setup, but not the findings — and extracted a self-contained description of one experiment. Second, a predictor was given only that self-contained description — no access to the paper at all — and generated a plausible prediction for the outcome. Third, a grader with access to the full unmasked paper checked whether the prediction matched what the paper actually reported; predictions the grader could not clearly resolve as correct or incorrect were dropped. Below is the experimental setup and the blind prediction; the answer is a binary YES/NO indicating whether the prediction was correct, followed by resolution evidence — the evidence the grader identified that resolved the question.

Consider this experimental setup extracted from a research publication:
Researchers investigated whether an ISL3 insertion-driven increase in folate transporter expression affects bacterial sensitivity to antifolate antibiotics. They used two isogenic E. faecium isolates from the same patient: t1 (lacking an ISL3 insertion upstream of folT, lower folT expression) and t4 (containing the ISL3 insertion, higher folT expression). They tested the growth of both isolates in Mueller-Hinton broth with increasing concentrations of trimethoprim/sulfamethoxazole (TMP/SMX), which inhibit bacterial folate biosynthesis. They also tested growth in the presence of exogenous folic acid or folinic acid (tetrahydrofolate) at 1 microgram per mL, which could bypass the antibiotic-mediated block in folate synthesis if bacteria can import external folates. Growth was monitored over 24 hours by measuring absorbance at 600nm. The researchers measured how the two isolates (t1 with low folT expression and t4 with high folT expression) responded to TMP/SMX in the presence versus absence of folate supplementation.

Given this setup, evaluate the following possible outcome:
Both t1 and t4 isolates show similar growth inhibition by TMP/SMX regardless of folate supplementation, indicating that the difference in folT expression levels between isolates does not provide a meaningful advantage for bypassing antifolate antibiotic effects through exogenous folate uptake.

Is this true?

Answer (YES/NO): NO